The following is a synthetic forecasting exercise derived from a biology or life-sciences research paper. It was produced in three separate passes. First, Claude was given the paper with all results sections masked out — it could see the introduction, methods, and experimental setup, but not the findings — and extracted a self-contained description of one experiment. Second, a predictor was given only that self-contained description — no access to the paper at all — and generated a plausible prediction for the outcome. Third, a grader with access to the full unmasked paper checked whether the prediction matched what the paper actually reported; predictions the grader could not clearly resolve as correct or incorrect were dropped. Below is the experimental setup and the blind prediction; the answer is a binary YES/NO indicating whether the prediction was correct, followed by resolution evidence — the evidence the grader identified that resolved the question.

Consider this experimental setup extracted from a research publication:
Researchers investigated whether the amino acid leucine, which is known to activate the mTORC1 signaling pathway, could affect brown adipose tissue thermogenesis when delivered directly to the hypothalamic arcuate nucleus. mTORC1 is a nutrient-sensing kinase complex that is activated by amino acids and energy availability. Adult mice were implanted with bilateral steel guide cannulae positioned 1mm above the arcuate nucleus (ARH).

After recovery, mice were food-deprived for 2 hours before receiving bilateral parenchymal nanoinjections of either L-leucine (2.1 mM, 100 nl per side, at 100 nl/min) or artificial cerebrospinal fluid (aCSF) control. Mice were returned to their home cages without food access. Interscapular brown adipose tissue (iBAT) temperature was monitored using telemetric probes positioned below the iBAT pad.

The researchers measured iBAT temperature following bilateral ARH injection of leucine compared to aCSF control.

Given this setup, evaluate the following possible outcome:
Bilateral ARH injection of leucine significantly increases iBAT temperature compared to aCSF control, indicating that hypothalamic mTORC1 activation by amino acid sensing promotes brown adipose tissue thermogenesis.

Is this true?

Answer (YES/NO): YES